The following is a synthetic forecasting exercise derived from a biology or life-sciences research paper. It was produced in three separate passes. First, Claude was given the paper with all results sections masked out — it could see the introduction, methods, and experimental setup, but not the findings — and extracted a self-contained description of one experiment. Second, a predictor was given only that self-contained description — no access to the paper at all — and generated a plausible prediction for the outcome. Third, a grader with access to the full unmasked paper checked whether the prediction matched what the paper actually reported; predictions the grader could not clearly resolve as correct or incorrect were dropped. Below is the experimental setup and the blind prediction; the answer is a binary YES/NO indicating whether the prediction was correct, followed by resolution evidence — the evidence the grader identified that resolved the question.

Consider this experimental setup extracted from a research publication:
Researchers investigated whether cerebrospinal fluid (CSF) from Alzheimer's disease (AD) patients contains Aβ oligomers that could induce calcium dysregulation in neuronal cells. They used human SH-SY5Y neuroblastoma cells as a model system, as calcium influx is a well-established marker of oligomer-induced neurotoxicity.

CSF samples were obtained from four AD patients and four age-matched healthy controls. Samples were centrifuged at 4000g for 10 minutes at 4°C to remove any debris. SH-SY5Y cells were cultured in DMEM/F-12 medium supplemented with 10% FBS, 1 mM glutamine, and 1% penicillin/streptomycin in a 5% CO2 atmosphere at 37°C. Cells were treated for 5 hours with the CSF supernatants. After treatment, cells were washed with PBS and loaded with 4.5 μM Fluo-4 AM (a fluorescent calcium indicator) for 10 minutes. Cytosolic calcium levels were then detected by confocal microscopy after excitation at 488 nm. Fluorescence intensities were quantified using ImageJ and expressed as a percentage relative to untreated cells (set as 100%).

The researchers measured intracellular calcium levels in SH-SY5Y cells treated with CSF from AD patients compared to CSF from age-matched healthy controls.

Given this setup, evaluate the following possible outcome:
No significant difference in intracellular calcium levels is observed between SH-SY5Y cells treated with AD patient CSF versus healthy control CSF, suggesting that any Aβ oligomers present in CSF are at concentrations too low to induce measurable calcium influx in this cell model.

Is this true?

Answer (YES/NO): NO